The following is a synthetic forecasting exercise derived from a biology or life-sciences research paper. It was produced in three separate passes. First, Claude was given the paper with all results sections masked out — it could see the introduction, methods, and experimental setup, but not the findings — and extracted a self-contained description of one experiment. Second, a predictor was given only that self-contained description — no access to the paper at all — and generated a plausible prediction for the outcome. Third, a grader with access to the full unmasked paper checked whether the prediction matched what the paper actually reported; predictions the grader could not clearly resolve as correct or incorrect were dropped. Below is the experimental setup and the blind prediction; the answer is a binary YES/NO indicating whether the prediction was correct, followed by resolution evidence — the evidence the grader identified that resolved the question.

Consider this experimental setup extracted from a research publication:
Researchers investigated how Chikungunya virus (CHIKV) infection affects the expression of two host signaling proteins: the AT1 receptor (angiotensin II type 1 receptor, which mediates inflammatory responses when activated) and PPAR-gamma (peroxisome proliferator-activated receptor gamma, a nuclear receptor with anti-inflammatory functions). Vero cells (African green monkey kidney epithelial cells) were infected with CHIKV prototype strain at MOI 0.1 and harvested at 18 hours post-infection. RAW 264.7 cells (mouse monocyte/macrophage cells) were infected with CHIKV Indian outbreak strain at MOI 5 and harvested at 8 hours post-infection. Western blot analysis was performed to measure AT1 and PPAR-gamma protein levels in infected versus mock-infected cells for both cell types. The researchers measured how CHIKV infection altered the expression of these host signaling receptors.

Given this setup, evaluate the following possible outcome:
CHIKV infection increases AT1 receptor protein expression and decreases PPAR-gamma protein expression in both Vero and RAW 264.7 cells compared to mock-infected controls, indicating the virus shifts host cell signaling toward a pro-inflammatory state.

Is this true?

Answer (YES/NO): YES